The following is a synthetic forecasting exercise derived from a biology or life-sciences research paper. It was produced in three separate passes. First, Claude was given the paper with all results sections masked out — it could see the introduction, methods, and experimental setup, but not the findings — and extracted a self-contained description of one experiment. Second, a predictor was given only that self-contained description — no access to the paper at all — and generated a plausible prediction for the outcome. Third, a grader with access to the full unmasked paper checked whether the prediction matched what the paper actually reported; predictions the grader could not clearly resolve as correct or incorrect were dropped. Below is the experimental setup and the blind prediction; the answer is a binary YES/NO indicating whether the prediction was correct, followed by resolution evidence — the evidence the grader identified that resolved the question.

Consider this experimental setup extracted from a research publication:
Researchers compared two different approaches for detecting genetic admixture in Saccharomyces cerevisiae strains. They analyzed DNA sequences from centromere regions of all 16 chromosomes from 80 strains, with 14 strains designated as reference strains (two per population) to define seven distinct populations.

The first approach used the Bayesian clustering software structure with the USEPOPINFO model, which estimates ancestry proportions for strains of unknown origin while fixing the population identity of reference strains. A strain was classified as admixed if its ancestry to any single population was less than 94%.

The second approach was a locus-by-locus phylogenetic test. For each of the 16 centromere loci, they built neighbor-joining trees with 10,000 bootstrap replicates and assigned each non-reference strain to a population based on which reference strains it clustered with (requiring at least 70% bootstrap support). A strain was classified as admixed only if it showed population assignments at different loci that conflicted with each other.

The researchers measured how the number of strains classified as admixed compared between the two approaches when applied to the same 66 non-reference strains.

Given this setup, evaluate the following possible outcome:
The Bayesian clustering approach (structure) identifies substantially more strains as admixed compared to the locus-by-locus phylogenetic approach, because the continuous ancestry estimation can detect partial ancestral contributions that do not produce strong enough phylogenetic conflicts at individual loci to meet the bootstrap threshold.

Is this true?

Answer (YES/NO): YES